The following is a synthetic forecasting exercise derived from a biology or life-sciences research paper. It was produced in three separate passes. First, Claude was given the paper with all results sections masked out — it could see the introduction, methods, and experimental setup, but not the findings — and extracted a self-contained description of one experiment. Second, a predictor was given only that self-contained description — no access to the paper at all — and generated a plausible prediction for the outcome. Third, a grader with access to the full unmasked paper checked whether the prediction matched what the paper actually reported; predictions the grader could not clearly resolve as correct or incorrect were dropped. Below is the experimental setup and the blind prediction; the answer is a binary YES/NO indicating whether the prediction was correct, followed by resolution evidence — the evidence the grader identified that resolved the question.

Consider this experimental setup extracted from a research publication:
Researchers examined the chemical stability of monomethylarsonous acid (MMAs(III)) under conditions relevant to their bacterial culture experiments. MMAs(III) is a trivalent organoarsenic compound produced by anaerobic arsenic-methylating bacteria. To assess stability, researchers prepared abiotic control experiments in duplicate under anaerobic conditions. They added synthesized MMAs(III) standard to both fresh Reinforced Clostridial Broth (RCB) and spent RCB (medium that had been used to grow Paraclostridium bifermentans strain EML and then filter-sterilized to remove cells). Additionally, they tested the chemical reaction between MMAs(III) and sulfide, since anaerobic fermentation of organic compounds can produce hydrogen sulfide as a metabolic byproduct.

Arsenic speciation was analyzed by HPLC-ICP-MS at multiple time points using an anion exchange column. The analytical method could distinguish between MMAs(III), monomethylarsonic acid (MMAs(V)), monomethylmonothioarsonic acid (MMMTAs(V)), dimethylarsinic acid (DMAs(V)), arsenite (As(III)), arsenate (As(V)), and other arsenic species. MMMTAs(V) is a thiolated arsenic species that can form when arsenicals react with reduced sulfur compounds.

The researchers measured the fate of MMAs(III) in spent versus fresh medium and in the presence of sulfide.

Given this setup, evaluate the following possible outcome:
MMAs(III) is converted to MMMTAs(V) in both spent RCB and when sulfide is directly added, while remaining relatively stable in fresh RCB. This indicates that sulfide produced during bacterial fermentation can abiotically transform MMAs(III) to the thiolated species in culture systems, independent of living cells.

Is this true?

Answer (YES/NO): NO